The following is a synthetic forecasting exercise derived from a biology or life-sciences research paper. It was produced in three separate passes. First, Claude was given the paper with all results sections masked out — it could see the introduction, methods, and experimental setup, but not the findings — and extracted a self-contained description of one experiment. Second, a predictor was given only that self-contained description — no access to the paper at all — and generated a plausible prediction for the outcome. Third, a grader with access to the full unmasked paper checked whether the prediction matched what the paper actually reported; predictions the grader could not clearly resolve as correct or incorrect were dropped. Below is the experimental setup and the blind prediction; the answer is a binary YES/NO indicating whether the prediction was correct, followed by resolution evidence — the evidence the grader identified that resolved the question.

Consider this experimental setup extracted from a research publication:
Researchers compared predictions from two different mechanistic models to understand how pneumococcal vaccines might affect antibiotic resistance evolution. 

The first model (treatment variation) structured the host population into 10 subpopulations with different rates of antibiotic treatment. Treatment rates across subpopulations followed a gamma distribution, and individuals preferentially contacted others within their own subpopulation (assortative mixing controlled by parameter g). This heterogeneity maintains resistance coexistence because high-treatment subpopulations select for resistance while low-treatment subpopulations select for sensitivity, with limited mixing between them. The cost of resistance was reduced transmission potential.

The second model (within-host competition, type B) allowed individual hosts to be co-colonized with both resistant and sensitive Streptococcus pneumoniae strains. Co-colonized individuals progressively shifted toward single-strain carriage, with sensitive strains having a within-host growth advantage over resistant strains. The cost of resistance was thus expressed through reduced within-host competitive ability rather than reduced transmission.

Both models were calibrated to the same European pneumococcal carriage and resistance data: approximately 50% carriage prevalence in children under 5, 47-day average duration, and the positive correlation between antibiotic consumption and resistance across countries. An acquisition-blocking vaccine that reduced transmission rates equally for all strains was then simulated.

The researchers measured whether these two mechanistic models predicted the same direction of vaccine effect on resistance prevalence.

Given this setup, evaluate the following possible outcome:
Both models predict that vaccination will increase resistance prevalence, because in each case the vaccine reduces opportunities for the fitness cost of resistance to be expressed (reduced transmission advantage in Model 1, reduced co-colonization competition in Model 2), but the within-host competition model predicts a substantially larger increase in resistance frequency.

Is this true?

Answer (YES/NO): NO